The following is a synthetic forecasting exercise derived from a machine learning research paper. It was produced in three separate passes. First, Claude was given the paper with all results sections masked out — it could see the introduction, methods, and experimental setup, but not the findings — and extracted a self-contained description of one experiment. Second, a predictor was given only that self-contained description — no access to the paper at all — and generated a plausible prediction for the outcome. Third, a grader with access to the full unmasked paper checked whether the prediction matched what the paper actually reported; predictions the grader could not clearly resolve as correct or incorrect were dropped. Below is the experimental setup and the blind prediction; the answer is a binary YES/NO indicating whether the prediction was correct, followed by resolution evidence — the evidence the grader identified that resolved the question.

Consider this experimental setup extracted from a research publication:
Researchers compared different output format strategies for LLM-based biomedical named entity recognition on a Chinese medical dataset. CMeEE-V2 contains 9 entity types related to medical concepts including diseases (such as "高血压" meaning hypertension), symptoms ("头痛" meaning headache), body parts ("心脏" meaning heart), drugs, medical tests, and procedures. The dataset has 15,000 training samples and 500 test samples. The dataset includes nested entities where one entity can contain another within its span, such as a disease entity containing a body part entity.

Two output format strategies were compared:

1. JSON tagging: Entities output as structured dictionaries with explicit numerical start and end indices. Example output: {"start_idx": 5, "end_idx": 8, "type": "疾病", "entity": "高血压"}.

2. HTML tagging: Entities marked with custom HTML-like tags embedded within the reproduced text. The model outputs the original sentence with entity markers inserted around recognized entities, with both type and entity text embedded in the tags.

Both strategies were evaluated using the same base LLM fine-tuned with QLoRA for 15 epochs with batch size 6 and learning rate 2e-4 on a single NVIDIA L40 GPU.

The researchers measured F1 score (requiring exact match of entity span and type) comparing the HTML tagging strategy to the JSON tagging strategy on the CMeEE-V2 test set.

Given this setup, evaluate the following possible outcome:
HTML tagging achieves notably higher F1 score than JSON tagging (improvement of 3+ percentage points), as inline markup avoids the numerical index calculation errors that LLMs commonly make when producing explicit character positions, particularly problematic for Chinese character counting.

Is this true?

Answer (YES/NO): NO